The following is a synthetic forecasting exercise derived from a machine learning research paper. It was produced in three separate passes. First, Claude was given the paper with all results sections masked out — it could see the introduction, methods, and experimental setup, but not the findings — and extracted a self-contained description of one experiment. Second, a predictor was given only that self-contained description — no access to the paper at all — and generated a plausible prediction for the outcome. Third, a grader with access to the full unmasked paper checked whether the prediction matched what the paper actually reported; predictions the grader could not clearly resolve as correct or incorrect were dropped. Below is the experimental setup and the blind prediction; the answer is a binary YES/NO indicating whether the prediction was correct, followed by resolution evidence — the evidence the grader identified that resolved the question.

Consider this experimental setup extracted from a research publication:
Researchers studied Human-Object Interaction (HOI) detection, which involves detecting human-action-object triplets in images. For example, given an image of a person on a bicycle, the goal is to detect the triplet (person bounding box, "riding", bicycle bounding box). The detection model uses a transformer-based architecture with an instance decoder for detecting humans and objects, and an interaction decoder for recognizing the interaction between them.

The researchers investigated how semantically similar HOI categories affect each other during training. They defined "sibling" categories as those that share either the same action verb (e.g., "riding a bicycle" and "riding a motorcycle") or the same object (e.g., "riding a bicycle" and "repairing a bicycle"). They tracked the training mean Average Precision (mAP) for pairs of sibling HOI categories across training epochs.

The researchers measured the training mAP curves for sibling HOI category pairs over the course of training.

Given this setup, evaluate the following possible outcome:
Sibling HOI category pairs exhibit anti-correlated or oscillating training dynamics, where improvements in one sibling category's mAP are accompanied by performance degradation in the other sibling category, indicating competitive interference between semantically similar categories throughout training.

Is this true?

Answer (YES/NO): YES